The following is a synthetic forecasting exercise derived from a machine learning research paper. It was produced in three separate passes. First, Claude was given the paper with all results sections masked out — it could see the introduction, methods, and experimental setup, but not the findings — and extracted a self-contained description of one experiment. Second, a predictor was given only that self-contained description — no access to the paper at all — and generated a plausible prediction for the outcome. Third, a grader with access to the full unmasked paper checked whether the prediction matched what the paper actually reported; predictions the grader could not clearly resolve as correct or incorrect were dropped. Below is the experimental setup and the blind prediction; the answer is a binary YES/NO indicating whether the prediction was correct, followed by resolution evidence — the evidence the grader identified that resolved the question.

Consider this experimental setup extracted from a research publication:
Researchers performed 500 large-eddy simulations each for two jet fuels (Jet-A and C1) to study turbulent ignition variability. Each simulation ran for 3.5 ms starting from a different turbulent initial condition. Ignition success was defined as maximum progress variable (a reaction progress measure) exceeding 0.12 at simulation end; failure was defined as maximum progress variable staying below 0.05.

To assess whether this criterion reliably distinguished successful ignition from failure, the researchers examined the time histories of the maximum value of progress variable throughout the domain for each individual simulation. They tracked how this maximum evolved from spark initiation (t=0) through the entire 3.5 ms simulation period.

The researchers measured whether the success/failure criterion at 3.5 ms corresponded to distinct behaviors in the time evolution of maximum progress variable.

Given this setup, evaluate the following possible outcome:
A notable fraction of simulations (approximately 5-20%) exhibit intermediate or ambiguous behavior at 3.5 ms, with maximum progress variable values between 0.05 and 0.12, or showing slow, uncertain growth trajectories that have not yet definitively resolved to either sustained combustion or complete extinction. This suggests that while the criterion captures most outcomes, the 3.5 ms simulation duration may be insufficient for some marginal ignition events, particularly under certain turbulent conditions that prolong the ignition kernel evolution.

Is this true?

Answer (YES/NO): YES